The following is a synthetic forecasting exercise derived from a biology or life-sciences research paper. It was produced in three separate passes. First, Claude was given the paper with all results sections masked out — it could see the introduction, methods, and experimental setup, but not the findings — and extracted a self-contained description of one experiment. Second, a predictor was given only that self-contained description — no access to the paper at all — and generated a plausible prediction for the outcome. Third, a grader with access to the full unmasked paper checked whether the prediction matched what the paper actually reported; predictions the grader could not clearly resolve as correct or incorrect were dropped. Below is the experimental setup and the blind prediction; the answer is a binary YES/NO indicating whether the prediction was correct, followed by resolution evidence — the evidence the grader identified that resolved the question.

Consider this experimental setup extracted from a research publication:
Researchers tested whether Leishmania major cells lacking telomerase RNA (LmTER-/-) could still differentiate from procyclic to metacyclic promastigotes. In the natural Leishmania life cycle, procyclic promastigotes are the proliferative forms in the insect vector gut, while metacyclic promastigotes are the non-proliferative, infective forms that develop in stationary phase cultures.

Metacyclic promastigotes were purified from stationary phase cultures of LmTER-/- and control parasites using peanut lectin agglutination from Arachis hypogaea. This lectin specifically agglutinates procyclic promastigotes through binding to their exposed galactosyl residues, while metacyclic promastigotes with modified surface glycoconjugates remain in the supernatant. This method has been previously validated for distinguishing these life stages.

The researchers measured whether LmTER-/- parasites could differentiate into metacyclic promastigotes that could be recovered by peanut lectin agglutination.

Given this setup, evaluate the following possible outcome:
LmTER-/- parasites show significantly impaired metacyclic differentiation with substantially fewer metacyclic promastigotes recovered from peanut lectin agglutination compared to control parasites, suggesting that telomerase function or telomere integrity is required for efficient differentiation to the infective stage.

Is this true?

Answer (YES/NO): NO